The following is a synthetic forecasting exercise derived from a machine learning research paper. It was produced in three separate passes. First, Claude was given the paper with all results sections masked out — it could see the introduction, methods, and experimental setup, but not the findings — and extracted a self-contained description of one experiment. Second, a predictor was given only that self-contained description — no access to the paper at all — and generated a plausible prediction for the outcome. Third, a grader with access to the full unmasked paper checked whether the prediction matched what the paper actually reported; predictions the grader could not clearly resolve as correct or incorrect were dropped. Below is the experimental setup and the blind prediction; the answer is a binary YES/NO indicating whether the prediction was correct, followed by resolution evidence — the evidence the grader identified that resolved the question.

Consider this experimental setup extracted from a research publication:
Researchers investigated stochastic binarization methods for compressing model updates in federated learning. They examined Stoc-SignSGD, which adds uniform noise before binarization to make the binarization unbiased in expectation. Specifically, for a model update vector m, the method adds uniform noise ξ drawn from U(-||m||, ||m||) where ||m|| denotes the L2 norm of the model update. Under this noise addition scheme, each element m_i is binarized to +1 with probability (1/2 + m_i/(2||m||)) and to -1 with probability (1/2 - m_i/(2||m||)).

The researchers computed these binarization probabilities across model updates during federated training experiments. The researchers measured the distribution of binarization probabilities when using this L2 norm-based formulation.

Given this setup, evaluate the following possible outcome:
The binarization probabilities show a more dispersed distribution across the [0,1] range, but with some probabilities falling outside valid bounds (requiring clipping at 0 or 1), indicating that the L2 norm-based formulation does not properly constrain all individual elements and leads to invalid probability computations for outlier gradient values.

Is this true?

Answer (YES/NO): NO